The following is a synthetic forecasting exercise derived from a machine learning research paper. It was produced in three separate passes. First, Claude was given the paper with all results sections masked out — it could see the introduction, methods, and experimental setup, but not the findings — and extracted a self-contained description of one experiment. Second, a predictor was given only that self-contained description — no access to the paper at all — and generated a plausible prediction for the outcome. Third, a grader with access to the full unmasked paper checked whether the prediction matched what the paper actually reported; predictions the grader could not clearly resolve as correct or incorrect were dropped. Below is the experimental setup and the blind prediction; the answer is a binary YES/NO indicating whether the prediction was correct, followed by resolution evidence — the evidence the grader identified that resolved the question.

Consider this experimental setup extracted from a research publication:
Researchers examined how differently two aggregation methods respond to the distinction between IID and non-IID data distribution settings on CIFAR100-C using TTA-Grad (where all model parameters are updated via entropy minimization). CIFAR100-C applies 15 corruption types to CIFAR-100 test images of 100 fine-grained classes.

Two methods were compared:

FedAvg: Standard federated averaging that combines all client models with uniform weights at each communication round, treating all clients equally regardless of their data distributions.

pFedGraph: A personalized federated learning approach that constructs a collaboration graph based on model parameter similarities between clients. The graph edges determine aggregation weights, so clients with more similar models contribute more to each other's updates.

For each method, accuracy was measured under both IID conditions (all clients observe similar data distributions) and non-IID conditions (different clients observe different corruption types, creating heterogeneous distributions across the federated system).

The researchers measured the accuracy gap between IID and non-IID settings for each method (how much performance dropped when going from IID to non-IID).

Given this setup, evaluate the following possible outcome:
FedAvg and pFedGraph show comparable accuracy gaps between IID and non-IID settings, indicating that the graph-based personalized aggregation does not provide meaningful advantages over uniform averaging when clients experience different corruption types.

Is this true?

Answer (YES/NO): NO